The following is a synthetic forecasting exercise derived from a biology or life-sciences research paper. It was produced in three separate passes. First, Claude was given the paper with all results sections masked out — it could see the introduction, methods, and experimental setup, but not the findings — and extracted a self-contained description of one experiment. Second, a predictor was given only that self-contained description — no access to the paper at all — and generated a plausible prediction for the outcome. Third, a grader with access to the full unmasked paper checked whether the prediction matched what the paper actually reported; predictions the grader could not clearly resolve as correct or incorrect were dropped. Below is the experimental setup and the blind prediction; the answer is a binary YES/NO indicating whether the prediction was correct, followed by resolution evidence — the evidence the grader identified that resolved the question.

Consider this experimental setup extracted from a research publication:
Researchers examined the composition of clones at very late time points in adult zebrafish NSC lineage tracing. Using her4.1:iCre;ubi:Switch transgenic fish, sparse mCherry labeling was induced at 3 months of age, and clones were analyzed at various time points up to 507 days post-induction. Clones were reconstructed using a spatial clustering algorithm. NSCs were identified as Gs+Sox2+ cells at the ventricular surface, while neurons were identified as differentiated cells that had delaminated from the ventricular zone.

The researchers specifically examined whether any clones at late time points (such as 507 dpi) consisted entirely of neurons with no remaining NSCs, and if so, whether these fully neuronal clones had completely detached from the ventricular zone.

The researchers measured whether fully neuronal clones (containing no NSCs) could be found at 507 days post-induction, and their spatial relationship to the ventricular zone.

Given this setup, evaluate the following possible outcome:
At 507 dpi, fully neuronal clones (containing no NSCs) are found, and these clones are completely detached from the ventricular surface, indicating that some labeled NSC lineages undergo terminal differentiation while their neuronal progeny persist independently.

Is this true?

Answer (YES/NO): YES